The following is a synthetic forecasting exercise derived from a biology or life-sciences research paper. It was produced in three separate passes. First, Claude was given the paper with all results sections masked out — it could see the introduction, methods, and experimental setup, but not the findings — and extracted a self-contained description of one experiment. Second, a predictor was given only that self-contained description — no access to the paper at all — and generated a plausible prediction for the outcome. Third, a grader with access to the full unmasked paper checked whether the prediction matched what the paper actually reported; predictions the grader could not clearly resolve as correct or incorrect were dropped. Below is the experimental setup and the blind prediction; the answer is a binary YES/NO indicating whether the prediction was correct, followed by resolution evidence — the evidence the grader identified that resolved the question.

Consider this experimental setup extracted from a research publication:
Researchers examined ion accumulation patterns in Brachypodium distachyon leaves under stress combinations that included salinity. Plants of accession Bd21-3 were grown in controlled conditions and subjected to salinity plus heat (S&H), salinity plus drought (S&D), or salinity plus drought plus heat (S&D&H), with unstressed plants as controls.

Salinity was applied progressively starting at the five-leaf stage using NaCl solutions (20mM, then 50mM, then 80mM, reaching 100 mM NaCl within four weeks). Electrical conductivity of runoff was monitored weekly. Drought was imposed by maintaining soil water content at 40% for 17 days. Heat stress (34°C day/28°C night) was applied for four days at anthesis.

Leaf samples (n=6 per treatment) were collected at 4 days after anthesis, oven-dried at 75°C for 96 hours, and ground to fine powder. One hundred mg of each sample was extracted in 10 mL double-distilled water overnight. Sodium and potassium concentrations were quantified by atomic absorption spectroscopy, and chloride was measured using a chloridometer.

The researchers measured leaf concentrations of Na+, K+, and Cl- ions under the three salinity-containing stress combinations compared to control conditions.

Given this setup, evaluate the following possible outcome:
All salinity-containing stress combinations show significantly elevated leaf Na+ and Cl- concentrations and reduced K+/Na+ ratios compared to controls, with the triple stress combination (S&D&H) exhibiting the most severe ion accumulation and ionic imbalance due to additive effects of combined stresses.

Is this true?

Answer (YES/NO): NO